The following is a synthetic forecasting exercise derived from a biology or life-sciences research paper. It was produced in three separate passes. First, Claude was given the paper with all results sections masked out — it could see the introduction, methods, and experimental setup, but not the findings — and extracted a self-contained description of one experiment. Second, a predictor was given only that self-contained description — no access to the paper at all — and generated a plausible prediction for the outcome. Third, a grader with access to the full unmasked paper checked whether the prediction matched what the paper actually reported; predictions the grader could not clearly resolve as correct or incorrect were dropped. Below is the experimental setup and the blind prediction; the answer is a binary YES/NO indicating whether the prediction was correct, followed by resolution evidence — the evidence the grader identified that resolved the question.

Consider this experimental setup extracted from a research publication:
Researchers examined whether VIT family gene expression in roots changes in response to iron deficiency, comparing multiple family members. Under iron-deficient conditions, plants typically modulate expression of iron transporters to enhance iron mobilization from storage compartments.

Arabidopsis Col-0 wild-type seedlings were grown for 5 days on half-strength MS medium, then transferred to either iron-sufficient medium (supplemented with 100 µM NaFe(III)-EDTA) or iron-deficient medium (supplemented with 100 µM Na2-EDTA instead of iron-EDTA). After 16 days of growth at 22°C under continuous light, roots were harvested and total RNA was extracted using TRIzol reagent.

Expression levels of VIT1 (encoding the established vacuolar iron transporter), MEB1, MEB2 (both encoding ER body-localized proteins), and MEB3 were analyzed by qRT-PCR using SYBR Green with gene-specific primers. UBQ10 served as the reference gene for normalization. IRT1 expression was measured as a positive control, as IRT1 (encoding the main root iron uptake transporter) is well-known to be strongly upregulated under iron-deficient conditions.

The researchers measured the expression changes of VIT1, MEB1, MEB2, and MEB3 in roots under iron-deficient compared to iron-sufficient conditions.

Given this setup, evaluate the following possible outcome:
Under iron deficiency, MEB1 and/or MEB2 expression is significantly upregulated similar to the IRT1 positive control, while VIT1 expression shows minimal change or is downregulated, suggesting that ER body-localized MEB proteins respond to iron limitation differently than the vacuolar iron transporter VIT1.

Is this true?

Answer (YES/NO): NO